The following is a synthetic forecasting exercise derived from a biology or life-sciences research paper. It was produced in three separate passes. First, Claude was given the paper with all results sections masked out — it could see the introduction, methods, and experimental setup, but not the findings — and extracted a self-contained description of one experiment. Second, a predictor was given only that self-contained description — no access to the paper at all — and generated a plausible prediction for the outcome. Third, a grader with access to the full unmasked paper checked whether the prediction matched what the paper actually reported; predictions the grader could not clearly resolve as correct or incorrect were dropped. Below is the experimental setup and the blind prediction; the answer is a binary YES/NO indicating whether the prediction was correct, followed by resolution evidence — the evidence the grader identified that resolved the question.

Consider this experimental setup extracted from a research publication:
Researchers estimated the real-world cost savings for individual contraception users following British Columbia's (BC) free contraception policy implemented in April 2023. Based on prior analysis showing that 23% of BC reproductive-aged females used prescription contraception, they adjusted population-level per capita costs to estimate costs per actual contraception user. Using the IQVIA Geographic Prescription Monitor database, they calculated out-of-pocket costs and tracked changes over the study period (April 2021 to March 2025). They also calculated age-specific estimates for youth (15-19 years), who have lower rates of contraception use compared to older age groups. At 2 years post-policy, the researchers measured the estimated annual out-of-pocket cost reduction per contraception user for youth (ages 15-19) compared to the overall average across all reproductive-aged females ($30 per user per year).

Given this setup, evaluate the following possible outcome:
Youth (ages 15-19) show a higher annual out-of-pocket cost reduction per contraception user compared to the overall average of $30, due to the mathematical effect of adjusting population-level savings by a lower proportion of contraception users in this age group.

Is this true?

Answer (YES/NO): YES